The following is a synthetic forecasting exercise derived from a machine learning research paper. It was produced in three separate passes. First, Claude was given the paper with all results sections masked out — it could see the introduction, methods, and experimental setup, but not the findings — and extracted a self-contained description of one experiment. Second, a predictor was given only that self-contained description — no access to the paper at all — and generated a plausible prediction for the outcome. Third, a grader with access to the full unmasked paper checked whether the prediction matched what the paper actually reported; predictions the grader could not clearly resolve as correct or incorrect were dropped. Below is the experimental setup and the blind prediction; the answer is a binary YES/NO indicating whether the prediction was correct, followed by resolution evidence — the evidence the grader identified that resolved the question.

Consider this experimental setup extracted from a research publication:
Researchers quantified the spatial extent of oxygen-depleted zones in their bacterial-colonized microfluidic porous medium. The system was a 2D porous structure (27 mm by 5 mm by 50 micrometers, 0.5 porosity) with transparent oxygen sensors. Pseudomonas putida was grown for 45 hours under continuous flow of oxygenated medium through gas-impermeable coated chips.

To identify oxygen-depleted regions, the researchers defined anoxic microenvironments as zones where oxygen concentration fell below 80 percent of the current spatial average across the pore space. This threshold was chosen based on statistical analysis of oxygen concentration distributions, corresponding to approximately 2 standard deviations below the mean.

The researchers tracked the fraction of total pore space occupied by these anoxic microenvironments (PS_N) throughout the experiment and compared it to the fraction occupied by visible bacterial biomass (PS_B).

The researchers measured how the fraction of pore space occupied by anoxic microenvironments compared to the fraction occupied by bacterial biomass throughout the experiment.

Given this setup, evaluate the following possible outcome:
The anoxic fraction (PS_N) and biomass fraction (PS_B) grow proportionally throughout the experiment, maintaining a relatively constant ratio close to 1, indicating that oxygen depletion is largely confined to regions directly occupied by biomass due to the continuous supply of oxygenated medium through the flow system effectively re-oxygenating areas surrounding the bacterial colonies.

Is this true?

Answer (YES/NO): NO